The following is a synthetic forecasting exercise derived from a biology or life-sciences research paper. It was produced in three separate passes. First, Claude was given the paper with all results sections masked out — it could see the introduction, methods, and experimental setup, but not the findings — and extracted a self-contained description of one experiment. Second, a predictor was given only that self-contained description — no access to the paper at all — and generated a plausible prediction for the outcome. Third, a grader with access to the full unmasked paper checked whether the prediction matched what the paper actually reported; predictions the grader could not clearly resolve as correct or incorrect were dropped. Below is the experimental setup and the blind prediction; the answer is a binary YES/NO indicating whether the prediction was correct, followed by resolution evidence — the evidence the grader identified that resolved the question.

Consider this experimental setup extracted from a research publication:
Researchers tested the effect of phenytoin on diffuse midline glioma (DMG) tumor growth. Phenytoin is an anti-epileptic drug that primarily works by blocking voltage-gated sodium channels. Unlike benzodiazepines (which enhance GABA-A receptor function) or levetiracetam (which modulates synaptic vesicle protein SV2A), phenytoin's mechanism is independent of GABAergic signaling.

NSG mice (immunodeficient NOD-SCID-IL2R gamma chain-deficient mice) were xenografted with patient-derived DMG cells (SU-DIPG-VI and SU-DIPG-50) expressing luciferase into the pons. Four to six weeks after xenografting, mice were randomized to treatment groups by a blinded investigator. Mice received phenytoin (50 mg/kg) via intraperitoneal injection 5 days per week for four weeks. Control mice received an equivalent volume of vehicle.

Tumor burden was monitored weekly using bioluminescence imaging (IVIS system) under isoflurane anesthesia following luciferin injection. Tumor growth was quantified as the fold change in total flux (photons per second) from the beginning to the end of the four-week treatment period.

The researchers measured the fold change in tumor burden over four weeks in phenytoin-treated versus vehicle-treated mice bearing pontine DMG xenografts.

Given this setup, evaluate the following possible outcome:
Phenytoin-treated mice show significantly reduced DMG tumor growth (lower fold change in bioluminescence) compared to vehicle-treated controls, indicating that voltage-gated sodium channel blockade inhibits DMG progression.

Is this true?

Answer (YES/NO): NO